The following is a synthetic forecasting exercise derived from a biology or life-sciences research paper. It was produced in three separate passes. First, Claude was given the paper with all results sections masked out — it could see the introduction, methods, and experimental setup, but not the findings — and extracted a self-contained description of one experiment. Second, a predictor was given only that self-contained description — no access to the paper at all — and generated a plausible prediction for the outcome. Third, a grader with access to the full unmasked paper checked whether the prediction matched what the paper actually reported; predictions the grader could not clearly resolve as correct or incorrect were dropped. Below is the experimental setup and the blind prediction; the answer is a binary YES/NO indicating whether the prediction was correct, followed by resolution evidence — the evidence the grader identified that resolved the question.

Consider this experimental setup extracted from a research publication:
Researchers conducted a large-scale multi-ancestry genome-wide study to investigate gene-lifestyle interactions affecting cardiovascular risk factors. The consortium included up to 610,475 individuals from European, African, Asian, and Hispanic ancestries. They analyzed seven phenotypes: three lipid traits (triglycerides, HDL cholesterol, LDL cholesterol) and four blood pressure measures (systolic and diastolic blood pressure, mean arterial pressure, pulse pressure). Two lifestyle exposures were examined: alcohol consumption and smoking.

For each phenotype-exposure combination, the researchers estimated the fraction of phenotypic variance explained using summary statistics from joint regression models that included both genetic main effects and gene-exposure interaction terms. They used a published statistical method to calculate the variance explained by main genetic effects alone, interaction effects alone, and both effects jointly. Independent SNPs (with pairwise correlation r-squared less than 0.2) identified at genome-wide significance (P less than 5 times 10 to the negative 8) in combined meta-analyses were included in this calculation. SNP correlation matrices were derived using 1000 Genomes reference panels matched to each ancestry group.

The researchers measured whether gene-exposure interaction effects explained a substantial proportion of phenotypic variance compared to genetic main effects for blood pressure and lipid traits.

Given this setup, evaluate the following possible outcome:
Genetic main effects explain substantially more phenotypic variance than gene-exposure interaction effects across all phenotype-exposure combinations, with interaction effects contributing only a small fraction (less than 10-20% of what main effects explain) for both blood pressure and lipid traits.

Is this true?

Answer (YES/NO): YES